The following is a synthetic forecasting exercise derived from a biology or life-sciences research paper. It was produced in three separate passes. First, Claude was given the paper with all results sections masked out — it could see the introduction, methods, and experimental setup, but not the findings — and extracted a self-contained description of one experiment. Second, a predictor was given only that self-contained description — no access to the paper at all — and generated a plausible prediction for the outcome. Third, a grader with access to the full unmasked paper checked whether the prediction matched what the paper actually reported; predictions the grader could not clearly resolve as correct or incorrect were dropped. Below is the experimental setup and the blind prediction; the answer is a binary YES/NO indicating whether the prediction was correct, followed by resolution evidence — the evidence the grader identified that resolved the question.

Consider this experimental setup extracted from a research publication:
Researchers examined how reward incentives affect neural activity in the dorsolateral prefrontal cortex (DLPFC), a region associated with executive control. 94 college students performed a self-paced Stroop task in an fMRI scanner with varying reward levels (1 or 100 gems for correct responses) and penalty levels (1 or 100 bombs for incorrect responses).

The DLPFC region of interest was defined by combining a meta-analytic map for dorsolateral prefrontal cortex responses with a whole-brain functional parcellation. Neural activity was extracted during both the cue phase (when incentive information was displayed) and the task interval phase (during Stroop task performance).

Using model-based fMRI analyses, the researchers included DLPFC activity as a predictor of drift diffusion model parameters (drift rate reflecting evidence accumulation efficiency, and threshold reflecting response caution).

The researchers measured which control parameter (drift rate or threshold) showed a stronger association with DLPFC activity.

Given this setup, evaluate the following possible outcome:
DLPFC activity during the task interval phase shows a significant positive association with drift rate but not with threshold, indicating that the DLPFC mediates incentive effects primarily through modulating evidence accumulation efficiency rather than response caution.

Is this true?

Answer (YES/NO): NO